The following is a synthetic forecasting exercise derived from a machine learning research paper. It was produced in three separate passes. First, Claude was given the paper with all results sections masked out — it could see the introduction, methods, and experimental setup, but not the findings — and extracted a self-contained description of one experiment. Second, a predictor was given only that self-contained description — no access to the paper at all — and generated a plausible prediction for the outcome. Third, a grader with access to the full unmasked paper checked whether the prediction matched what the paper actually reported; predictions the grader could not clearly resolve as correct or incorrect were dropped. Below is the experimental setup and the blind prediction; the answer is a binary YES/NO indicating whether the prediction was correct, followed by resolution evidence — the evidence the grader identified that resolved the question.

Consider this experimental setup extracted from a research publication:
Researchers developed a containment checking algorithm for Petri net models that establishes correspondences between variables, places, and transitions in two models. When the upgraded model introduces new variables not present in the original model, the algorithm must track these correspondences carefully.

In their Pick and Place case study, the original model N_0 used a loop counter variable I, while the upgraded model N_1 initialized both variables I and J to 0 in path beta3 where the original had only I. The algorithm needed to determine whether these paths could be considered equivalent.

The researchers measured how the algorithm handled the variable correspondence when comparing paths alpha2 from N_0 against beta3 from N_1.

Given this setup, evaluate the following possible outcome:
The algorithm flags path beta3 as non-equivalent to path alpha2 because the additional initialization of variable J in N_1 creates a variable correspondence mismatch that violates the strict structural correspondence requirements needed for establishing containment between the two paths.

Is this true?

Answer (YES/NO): NO